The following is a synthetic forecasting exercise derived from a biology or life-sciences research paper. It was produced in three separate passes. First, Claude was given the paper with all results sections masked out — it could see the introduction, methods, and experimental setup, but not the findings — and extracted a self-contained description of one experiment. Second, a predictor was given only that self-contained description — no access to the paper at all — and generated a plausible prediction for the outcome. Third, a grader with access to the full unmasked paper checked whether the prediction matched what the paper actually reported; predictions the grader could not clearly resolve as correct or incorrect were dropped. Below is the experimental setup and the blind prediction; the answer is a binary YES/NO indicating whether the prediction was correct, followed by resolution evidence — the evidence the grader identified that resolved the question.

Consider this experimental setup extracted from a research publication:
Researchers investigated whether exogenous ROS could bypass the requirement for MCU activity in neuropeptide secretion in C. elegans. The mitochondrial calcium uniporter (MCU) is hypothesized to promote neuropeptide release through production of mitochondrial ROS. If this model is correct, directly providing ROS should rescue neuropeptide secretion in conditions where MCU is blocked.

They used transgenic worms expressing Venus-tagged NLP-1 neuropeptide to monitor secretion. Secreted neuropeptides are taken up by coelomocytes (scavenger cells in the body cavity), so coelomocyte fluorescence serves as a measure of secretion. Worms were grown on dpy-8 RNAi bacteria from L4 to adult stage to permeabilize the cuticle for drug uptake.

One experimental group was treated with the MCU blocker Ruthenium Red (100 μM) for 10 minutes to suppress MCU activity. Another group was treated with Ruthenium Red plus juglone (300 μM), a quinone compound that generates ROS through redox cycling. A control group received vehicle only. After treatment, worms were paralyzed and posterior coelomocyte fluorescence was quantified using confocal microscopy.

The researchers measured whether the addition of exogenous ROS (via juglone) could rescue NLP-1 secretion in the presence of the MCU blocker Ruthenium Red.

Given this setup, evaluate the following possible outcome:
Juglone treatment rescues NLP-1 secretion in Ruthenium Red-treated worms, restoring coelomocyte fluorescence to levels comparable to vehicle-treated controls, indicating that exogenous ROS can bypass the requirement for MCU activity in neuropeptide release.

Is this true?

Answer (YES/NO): NO